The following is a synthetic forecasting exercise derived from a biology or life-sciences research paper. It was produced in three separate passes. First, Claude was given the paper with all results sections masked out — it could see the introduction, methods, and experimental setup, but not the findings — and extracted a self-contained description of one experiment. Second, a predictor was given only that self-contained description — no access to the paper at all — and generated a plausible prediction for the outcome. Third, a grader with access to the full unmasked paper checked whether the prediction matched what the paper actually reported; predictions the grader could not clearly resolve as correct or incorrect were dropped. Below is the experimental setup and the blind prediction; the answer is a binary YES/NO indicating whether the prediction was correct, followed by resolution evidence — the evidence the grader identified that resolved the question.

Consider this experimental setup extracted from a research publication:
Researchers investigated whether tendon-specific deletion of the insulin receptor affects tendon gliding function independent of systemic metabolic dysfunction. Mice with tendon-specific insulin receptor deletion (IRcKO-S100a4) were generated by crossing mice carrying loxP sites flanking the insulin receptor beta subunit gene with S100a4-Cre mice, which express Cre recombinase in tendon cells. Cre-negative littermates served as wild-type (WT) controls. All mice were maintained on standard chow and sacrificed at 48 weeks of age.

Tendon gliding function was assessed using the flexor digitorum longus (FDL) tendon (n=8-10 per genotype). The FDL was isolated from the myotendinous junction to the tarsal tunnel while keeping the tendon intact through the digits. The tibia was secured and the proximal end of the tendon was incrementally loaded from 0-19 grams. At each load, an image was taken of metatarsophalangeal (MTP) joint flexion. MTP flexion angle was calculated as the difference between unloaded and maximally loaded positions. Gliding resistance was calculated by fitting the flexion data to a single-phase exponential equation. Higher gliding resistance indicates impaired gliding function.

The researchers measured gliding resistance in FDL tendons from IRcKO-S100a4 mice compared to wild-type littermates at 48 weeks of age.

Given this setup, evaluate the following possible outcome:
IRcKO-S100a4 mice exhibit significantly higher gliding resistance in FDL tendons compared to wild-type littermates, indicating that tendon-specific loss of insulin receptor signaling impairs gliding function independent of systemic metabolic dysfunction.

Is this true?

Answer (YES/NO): NO